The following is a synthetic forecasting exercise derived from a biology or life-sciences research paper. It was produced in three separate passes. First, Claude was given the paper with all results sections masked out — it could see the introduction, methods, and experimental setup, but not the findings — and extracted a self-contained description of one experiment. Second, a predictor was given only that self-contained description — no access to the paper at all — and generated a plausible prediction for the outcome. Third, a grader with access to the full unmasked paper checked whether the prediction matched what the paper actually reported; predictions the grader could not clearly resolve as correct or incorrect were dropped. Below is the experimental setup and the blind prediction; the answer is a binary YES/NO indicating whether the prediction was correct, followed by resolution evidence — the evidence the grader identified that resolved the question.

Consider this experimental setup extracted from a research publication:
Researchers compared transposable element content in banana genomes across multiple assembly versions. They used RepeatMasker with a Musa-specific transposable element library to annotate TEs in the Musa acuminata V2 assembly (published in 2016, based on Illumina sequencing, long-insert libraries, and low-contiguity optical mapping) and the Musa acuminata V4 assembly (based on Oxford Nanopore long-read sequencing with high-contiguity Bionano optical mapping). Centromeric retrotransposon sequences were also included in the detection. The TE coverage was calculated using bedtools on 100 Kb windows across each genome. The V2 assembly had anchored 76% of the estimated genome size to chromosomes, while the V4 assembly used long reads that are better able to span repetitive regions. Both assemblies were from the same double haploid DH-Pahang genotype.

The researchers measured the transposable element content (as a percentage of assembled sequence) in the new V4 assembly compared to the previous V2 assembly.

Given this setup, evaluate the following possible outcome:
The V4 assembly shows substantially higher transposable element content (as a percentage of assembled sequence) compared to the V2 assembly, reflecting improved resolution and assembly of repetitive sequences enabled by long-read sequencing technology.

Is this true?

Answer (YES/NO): YES